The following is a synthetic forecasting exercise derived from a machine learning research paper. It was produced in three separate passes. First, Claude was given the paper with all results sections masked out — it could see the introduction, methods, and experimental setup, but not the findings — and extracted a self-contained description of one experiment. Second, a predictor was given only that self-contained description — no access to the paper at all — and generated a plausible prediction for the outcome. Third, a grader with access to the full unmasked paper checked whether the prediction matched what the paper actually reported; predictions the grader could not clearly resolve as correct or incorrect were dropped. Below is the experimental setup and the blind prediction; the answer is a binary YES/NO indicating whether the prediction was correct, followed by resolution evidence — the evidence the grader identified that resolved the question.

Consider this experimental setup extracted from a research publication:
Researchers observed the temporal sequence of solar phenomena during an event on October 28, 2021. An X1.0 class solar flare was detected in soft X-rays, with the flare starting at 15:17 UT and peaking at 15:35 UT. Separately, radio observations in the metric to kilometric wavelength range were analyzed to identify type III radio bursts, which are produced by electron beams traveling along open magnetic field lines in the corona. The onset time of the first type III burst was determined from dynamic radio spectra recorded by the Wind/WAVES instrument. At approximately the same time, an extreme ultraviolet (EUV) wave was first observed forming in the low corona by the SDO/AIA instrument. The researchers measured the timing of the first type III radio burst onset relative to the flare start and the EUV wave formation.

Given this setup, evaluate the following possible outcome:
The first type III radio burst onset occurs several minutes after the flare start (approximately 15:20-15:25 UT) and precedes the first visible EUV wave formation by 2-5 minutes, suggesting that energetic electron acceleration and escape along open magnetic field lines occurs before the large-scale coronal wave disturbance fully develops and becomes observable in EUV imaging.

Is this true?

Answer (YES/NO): NO